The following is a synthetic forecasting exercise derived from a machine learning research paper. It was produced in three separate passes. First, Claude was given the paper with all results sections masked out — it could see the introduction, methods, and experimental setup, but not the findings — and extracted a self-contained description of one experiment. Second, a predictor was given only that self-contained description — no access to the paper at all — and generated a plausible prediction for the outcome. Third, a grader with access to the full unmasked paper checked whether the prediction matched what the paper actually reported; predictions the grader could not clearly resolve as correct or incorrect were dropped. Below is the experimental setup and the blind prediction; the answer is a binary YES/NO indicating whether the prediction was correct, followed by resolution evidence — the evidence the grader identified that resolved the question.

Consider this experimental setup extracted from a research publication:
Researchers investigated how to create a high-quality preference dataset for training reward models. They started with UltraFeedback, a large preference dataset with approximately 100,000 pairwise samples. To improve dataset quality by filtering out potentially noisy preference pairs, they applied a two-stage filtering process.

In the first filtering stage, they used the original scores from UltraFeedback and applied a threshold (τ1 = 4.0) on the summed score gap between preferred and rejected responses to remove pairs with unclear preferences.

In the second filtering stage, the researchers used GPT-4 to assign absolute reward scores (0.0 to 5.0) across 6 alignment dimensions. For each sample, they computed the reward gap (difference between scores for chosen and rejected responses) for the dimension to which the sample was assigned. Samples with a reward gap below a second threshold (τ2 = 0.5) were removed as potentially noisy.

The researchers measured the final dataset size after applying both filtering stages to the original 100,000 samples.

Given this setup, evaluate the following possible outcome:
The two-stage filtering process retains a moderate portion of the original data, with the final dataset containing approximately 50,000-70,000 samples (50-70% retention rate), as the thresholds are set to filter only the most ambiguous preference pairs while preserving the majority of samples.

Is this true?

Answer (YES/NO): NO